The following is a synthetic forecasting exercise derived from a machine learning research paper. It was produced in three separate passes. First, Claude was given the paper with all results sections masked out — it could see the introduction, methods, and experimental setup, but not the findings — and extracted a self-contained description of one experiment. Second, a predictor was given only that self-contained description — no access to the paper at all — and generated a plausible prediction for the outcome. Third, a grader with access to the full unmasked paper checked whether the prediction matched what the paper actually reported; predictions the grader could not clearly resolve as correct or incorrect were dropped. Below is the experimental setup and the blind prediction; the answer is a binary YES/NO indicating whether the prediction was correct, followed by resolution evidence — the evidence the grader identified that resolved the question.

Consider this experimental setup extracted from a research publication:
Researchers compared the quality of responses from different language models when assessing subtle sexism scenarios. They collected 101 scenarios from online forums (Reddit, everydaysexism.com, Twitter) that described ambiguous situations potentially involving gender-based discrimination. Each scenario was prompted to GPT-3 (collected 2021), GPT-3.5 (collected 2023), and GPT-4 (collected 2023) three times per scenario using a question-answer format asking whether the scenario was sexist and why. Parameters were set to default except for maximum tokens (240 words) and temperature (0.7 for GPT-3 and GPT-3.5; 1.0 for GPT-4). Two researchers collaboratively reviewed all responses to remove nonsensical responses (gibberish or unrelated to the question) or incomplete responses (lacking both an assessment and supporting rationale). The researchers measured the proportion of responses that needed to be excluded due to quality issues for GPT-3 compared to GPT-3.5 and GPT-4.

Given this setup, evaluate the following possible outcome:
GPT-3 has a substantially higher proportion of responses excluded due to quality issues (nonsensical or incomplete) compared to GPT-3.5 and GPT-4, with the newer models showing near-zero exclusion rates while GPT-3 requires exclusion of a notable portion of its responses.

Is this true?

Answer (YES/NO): YES